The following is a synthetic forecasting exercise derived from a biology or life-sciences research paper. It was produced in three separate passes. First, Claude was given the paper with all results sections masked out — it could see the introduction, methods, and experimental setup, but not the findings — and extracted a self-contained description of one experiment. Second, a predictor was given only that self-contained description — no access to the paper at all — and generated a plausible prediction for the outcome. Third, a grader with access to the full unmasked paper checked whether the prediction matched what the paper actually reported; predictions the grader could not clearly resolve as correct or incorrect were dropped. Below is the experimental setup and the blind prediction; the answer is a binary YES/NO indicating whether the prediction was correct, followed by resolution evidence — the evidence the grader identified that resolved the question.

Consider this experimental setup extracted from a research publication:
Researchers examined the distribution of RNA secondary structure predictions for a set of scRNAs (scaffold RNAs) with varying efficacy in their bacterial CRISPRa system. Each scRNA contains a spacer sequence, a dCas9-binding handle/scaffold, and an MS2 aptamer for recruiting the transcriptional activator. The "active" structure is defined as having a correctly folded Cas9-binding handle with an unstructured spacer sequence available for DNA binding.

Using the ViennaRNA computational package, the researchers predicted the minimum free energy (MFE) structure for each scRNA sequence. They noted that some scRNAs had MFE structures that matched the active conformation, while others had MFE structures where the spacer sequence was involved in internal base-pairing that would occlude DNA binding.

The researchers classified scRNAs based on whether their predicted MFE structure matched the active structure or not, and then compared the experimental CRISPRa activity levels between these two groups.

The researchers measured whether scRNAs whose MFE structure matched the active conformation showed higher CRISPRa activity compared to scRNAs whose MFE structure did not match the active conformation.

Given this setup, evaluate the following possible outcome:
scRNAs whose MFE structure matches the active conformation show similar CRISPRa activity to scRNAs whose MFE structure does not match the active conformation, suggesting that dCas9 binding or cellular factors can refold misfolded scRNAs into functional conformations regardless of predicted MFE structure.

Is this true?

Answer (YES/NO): NO